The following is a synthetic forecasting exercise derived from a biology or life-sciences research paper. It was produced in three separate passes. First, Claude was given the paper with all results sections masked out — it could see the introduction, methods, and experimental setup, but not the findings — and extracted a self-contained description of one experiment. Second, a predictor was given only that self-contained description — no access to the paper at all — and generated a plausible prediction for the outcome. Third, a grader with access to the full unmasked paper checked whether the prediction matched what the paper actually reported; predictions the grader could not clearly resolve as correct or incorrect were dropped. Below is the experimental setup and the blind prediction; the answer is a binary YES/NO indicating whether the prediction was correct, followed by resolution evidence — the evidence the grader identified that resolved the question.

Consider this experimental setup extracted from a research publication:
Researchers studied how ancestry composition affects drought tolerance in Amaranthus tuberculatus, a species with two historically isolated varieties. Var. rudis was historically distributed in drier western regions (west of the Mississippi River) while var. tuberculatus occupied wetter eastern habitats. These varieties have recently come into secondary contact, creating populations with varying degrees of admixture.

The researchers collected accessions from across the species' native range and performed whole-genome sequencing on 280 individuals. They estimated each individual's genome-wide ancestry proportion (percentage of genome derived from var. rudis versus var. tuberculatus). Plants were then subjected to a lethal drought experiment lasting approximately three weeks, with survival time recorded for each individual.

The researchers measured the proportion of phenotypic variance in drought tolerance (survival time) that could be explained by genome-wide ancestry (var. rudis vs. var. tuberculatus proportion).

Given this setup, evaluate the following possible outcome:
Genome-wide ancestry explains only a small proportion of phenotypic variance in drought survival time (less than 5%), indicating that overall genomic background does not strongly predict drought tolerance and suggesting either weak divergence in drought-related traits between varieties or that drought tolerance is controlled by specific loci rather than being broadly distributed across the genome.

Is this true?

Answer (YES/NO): NO